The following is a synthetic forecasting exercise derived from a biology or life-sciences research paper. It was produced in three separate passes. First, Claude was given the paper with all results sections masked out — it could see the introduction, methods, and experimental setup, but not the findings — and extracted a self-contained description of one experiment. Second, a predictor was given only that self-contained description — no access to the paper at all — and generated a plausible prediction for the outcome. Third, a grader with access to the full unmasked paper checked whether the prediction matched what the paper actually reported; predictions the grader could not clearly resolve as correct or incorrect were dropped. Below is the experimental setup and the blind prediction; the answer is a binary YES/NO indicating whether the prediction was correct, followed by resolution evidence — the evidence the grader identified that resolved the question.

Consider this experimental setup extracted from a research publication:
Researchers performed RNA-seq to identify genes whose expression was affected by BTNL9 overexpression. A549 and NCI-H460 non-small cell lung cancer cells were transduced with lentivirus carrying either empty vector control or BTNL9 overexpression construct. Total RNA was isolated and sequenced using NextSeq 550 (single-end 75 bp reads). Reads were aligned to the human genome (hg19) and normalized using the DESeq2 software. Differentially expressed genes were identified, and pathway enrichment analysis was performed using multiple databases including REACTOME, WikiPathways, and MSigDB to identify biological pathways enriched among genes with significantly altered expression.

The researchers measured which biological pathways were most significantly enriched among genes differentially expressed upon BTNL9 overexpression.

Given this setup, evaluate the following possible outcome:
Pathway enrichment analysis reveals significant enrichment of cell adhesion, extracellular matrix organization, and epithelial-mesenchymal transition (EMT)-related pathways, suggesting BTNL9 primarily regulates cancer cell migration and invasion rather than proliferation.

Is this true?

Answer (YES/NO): NO